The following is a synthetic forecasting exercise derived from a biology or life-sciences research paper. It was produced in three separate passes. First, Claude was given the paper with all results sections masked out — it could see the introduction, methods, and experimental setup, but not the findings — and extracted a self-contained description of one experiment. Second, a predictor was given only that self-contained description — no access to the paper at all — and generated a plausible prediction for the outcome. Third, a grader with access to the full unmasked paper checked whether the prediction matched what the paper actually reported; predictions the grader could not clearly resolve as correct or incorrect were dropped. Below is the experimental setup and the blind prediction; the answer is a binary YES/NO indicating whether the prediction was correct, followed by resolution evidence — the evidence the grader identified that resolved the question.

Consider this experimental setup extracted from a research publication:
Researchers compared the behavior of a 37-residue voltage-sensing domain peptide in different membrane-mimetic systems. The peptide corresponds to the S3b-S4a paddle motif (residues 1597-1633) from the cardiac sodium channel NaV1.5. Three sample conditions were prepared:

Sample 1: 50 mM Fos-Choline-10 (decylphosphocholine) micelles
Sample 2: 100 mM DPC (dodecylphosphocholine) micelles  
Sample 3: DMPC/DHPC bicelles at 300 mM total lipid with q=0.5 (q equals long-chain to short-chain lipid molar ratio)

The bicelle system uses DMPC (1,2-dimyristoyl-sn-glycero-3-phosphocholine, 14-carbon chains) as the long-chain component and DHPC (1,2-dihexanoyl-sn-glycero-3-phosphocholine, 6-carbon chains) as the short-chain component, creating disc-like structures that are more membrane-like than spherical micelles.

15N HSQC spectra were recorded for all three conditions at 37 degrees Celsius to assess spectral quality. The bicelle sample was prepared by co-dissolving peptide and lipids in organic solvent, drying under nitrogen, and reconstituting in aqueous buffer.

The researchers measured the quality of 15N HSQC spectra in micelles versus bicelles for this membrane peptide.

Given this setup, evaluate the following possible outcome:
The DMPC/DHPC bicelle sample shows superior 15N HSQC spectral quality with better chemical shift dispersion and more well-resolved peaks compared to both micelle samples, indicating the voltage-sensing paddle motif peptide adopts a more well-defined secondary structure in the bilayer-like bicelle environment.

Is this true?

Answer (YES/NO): NO